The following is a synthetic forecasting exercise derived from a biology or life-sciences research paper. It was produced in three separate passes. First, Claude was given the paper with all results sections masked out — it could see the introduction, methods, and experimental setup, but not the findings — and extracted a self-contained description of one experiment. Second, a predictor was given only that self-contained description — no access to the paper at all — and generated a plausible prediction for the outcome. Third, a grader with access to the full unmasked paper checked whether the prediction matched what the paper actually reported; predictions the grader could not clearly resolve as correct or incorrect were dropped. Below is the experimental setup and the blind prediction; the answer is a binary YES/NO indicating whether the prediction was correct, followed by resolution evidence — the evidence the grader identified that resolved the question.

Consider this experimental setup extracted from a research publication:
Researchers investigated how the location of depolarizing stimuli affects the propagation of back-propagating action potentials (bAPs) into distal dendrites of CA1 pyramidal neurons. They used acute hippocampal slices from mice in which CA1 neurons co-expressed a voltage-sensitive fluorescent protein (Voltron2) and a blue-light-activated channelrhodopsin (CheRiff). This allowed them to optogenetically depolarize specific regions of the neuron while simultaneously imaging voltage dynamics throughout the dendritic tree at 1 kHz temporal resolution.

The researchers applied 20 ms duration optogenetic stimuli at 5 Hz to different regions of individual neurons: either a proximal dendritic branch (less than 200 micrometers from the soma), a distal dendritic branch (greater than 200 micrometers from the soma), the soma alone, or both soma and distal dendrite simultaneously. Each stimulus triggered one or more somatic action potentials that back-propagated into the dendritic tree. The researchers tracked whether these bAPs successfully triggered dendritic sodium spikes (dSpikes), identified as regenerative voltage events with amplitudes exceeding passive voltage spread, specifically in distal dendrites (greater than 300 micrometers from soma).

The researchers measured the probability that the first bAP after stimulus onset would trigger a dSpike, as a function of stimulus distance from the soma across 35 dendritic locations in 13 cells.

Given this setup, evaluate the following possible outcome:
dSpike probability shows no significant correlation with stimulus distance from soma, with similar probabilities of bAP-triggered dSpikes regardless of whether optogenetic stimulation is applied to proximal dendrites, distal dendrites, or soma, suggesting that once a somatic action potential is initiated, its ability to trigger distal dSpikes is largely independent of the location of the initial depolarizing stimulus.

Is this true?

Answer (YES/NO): NO